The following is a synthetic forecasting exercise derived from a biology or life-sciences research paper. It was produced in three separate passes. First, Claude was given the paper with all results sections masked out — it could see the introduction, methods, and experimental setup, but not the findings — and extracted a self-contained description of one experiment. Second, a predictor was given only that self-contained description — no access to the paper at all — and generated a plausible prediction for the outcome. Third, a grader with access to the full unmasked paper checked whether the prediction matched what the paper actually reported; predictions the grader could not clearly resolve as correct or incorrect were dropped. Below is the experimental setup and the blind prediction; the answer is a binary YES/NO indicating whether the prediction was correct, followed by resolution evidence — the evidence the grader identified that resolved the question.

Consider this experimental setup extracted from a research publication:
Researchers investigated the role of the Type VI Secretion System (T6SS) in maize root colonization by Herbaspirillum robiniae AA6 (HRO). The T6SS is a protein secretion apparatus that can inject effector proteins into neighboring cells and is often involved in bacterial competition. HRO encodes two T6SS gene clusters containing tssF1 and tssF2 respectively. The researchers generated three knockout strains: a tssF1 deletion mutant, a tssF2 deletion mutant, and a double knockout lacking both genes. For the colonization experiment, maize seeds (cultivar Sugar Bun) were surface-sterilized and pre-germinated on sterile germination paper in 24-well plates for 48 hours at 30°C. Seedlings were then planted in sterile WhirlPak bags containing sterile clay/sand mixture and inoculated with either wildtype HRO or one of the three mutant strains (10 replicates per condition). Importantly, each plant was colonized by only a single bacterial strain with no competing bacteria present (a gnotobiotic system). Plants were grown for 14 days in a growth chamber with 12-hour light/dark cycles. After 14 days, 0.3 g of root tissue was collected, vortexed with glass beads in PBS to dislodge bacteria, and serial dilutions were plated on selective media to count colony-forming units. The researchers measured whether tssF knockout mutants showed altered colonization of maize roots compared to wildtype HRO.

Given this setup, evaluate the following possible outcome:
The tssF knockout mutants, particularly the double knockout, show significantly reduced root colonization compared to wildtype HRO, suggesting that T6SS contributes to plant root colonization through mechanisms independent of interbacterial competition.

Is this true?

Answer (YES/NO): YES